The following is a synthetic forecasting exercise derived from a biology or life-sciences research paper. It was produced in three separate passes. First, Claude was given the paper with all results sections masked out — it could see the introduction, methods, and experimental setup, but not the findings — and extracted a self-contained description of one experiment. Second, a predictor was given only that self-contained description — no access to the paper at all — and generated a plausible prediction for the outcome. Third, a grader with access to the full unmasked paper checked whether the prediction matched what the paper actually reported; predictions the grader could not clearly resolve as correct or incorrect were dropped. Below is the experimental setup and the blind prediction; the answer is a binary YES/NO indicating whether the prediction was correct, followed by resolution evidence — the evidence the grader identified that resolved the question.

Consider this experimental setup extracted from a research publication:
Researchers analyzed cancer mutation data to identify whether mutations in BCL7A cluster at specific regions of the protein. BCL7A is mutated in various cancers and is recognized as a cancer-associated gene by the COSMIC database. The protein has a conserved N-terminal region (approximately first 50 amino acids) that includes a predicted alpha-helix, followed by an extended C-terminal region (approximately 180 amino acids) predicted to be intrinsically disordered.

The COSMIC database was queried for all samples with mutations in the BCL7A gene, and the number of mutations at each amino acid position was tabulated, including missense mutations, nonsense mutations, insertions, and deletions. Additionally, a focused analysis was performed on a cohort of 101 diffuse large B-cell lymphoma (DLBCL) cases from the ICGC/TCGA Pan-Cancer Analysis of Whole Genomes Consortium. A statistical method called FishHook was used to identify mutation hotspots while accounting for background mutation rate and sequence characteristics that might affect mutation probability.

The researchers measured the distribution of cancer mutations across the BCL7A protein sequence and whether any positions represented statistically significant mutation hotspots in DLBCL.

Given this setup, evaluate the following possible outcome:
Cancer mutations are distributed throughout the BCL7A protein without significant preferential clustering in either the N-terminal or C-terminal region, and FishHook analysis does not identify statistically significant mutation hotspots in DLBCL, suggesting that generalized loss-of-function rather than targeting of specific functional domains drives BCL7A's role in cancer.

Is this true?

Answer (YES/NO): NO